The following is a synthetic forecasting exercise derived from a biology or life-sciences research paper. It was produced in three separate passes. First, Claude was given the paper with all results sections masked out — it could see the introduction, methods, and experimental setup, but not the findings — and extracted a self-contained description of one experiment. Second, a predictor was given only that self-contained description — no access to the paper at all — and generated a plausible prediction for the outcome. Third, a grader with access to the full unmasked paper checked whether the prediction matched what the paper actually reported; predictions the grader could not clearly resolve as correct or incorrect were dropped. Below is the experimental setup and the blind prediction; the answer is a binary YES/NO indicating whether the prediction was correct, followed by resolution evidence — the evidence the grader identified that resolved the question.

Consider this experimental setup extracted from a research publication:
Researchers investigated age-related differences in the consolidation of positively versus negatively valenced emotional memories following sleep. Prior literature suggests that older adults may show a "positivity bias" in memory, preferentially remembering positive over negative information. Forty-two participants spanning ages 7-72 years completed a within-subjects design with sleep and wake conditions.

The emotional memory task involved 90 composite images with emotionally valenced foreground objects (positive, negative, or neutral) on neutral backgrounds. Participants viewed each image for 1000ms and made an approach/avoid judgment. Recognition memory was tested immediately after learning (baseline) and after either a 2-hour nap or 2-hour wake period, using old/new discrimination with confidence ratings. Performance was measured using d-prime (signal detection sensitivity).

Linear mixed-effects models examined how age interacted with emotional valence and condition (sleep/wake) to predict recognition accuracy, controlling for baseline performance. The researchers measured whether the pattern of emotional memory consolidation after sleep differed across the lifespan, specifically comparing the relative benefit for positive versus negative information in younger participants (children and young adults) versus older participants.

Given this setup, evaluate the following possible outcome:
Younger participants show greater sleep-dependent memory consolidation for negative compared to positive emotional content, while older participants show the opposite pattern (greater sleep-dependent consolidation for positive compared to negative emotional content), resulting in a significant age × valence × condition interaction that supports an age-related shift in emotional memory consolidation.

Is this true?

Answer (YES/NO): NO